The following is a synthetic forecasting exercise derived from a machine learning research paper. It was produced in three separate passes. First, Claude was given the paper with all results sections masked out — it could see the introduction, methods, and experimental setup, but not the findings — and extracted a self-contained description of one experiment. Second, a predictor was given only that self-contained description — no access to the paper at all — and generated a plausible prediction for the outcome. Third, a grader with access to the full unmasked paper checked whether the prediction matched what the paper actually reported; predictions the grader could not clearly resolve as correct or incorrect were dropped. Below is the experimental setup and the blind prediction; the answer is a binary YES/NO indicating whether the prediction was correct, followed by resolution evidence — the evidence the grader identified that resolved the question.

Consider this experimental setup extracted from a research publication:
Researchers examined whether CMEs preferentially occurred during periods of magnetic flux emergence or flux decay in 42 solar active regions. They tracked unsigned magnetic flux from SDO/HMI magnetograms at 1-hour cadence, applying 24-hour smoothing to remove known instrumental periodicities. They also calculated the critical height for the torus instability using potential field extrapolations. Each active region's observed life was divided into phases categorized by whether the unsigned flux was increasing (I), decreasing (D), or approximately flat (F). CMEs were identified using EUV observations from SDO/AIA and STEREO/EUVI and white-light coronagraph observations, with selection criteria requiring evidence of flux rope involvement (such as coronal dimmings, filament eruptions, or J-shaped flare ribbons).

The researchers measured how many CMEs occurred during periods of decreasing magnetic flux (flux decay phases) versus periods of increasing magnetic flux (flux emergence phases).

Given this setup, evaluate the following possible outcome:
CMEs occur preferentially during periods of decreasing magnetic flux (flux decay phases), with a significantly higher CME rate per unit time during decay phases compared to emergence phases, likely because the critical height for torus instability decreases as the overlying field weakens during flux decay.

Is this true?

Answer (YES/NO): NO